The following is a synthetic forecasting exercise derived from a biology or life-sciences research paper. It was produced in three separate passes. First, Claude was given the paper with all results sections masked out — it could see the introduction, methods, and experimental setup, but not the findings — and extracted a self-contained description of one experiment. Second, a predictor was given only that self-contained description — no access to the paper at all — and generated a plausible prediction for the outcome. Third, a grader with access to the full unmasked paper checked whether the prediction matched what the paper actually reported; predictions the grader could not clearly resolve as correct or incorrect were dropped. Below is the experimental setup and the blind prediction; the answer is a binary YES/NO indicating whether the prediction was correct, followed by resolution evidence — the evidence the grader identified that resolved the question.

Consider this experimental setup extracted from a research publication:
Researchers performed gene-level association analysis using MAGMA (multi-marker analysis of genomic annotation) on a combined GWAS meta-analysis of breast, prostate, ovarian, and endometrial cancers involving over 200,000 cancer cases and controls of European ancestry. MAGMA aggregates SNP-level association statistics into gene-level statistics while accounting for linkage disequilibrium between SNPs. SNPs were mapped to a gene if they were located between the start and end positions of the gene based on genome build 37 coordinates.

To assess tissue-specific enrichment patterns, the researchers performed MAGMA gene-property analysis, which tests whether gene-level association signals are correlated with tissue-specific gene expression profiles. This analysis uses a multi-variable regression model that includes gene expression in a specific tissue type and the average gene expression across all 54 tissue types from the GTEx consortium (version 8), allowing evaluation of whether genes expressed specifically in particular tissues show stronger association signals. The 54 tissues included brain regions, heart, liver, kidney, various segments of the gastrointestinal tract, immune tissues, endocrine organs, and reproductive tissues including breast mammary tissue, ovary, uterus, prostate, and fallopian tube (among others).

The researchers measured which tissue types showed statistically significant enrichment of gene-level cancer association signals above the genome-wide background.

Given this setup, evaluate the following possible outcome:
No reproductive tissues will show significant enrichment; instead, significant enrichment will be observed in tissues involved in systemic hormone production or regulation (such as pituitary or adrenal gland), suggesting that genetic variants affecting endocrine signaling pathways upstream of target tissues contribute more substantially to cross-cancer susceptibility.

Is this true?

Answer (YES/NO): NO